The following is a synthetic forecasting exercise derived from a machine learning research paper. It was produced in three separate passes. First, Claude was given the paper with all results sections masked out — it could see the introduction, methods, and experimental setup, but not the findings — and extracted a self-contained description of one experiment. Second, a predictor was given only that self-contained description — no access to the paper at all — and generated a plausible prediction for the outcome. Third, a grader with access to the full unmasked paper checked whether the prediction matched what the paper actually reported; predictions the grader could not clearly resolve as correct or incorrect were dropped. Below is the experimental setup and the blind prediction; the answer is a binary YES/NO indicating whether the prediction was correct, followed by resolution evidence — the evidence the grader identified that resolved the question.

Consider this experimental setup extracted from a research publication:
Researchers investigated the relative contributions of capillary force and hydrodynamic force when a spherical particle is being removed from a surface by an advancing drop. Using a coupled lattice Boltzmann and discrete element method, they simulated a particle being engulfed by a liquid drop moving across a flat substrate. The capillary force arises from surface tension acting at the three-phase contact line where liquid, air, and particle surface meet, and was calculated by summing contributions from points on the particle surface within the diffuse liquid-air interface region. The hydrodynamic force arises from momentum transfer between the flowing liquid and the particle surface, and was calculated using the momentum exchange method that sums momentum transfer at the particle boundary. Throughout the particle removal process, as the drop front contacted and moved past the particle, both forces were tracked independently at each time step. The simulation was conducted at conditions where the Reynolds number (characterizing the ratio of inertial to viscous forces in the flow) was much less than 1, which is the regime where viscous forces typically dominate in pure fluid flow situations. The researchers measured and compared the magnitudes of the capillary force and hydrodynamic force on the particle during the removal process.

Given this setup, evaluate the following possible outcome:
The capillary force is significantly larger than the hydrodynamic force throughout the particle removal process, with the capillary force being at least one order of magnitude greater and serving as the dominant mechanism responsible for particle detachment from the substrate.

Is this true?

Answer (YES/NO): YES